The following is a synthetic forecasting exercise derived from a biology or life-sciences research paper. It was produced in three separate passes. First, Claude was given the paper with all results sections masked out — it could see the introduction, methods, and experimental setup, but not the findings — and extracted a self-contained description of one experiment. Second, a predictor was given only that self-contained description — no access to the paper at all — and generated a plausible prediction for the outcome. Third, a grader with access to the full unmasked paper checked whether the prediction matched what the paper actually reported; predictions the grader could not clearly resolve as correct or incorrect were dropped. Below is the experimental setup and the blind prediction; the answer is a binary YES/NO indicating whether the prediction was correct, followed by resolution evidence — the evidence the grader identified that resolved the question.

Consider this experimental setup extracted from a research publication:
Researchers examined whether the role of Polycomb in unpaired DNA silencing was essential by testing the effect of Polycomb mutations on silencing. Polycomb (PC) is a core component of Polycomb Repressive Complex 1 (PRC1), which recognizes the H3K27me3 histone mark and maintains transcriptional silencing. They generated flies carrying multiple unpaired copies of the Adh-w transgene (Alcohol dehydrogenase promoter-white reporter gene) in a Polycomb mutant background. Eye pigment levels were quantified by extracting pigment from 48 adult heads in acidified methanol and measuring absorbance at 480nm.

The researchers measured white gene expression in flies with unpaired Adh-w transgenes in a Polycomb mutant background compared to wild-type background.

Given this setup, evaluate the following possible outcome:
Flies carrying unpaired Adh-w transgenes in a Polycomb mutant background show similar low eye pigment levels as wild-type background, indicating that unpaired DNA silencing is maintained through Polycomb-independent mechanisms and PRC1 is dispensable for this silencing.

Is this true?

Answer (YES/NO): NO